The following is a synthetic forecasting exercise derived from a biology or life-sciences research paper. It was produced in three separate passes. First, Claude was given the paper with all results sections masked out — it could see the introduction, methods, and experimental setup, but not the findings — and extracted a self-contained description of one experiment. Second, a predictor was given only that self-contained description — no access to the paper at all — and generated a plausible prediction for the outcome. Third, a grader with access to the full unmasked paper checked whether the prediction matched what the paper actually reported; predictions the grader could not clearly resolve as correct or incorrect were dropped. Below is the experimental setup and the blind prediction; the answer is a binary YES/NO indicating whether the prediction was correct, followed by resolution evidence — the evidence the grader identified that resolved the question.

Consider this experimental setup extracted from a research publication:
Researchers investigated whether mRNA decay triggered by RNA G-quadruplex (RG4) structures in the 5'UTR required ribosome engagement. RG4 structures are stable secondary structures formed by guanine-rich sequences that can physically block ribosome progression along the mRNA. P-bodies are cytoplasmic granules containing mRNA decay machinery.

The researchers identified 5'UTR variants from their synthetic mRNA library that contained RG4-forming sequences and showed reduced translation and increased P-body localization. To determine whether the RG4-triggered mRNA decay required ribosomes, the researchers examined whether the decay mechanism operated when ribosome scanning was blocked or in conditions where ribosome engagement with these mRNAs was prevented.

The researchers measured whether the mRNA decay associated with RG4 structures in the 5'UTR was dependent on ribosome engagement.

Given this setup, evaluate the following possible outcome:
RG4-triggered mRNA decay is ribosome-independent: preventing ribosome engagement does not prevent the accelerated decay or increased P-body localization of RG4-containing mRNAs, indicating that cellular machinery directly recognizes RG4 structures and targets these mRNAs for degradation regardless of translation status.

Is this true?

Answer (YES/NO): YES